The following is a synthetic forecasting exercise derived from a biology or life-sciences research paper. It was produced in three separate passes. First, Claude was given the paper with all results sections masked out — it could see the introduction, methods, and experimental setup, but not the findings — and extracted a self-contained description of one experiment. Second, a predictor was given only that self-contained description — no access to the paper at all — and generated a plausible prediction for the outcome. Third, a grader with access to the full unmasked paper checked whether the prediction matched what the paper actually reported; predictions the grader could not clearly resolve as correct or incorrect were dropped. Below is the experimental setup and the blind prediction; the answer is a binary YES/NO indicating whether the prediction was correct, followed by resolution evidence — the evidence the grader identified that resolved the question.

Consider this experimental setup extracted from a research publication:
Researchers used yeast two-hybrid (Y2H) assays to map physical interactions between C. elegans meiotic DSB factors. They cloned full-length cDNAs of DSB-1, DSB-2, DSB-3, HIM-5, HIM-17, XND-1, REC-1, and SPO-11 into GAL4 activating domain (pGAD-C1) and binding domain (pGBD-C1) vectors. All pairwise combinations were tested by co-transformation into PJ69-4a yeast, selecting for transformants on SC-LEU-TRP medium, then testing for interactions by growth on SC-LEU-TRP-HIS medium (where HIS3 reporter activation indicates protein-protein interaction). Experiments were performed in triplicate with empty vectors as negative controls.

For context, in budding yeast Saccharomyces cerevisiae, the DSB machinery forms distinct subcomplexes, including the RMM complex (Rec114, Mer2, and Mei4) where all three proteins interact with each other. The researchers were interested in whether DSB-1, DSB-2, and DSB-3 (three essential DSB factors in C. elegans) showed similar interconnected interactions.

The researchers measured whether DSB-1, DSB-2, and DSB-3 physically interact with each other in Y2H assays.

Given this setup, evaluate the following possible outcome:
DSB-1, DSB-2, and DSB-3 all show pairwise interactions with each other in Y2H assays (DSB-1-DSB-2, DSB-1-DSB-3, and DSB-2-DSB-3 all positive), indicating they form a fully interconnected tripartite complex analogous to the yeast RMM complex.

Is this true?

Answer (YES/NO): NO